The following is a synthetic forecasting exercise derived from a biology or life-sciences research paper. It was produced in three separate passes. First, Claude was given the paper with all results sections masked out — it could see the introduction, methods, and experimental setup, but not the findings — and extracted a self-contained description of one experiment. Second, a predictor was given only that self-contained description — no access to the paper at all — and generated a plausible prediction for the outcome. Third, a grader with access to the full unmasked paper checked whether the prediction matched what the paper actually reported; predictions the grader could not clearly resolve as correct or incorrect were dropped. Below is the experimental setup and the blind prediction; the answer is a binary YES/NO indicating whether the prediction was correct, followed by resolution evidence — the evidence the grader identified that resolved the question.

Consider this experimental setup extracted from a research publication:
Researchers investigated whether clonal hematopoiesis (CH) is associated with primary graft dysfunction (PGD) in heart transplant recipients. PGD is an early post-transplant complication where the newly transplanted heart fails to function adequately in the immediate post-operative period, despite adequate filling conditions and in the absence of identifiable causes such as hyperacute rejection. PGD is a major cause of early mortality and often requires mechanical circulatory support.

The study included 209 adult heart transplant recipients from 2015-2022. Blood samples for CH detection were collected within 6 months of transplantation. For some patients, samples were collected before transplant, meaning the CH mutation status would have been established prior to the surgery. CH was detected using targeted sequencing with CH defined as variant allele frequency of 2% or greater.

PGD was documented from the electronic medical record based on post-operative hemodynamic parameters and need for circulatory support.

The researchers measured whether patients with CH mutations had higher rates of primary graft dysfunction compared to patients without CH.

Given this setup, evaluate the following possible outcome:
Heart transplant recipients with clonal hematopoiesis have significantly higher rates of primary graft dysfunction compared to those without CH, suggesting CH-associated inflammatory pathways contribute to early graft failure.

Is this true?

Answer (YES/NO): NO